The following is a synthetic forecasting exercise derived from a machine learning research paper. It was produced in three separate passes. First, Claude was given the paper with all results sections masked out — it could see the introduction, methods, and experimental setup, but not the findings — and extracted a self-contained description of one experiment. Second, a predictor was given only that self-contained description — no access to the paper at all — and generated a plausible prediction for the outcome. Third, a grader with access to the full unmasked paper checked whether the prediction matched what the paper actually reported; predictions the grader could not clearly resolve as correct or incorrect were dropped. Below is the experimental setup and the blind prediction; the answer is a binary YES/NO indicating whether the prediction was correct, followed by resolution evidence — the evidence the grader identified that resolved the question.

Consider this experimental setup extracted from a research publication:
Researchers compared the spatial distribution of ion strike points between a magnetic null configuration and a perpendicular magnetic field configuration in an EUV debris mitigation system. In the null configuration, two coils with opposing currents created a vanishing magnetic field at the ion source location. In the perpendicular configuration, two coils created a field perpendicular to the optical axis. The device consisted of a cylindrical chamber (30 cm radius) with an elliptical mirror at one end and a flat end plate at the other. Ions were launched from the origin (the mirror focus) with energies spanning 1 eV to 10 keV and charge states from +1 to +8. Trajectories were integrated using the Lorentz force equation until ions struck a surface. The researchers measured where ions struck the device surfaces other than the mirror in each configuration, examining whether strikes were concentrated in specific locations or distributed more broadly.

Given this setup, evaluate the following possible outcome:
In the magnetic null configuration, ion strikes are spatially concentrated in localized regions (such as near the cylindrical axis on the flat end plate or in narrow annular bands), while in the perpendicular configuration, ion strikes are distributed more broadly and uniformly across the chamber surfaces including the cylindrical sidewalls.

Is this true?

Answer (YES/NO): NO